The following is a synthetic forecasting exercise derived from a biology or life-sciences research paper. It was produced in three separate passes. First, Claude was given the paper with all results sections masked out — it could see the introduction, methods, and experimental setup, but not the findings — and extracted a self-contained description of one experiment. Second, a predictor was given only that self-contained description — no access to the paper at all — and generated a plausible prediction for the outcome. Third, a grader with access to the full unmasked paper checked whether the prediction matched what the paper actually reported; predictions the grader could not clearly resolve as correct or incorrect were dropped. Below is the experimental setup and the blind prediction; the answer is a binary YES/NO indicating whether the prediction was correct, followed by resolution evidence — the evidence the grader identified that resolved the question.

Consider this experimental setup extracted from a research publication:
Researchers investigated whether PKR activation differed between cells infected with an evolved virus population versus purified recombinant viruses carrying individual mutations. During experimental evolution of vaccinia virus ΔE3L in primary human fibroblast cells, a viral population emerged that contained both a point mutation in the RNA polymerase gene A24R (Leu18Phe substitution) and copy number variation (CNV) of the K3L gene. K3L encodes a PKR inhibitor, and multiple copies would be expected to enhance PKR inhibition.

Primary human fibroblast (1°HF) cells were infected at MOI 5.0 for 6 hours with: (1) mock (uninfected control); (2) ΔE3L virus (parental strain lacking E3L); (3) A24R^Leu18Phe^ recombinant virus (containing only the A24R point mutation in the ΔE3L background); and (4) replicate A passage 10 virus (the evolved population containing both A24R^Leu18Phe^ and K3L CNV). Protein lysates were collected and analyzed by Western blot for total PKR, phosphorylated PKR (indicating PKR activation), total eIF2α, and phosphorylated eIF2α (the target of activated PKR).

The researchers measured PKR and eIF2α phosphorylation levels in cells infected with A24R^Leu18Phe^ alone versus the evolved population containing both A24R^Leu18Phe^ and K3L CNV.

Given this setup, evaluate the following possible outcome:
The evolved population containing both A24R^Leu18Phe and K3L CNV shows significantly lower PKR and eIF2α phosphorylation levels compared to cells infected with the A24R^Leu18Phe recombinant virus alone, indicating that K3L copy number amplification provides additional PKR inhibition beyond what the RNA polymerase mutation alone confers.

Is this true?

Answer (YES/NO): YES